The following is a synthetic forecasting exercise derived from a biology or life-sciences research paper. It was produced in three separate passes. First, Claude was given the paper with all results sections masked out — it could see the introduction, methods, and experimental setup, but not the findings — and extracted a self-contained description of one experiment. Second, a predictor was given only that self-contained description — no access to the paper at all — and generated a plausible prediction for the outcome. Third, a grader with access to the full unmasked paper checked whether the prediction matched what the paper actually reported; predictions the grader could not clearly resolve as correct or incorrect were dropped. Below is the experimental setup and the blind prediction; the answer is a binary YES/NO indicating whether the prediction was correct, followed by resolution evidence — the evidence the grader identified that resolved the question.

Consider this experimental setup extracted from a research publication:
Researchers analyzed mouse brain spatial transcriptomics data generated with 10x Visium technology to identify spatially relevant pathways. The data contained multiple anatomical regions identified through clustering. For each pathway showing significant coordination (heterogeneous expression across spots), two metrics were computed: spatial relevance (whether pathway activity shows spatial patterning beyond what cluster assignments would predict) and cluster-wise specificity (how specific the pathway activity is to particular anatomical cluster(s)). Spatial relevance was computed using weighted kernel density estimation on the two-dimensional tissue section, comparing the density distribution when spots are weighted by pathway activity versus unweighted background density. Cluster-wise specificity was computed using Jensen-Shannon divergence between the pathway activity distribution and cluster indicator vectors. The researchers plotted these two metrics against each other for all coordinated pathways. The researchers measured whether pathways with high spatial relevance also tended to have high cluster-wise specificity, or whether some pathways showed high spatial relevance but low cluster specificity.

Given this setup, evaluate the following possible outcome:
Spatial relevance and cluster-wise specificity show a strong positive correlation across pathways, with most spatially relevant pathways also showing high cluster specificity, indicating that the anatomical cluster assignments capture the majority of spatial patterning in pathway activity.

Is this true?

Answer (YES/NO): YES